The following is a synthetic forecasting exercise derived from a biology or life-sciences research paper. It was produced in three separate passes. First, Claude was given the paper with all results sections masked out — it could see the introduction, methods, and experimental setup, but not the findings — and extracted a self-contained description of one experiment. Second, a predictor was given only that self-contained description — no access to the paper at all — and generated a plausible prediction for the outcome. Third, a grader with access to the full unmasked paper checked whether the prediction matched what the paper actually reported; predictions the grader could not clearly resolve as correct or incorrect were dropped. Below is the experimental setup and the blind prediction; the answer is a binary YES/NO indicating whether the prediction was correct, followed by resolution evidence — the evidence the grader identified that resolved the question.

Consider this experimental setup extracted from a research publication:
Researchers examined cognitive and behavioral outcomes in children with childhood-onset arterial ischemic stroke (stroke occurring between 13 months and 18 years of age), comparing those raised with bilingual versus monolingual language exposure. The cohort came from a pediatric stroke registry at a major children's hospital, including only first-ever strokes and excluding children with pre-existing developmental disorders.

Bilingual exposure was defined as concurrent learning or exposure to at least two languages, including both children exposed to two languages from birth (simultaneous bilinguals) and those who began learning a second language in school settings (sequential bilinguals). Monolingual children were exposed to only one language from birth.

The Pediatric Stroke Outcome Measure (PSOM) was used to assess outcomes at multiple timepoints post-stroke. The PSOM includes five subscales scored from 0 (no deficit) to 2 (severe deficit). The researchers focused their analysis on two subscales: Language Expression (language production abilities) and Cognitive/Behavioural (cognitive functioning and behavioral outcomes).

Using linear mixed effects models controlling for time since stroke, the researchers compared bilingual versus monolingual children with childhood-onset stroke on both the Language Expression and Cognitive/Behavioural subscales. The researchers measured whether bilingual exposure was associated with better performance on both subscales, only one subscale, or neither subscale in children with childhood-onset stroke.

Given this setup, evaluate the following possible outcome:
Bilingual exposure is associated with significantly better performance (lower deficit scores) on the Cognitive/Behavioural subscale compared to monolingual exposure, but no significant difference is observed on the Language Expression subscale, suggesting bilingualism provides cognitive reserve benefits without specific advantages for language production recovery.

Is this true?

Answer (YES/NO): NO